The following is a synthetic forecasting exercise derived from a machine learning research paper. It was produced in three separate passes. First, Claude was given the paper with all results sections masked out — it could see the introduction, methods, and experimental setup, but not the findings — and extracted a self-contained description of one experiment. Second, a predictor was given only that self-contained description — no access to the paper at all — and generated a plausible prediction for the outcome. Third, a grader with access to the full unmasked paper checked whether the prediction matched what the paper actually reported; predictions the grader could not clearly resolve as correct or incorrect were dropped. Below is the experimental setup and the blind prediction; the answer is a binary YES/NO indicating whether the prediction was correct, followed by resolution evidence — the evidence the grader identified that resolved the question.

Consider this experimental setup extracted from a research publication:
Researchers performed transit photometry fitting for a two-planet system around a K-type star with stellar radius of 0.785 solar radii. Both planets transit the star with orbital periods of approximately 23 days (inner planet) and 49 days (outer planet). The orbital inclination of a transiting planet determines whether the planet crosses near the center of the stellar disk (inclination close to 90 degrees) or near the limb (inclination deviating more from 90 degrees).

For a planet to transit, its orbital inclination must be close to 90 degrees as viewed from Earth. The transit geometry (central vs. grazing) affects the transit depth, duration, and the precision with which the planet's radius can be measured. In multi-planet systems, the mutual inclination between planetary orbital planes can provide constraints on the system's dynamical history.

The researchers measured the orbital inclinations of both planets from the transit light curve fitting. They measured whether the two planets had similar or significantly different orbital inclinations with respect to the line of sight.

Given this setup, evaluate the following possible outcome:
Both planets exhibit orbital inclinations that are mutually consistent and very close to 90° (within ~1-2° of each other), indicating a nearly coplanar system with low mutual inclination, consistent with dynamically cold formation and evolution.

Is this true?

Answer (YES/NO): YES